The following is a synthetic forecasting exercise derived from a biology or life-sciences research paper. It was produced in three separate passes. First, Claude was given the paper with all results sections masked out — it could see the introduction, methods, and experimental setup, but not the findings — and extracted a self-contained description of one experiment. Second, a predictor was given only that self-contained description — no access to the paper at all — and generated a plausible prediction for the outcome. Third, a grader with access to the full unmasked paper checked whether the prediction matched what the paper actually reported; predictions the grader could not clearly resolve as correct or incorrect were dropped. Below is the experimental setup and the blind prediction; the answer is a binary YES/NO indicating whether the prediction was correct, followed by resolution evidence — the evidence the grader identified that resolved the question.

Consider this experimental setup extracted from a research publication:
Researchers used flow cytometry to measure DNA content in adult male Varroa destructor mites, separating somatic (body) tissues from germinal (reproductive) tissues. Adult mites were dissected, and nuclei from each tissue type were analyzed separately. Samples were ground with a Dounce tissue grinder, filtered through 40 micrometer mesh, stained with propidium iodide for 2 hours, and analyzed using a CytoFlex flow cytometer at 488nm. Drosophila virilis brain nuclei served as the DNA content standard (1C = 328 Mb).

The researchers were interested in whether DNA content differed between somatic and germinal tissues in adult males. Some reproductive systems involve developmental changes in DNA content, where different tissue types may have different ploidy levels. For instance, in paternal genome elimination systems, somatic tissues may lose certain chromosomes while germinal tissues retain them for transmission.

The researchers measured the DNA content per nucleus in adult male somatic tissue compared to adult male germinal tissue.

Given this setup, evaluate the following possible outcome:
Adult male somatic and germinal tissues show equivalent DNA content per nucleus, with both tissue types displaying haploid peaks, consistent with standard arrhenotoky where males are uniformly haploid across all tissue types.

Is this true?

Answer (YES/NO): NO